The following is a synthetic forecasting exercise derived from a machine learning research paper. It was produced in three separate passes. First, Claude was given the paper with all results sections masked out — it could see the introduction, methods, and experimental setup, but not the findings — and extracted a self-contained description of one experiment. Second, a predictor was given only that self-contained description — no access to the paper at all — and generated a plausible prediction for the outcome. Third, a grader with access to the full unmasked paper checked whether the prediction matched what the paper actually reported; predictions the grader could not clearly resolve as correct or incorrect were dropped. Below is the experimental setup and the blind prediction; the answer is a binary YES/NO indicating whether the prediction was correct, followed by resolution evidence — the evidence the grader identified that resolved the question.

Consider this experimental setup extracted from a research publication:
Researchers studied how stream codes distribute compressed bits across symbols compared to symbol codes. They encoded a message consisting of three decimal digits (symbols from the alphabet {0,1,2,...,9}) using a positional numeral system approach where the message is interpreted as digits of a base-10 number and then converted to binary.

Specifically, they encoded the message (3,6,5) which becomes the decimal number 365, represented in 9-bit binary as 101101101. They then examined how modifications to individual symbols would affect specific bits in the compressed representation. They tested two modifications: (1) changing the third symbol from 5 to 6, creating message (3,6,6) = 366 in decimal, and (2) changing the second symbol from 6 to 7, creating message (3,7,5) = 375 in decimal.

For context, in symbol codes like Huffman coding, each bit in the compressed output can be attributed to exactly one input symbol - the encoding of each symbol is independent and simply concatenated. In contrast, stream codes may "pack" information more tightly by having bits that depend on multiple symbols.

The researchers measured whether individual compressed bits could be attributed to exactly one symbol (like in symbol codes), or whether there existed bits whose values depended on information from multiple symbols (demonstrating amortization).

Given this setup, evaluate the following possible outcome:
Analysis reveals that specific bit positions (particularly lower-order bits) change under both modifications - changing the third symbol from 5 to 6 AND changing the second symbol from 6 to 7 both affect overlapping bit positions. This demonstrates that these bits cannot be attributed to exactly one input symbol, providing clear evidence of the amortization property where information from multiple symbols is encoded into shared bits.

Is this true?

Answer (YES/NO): YES